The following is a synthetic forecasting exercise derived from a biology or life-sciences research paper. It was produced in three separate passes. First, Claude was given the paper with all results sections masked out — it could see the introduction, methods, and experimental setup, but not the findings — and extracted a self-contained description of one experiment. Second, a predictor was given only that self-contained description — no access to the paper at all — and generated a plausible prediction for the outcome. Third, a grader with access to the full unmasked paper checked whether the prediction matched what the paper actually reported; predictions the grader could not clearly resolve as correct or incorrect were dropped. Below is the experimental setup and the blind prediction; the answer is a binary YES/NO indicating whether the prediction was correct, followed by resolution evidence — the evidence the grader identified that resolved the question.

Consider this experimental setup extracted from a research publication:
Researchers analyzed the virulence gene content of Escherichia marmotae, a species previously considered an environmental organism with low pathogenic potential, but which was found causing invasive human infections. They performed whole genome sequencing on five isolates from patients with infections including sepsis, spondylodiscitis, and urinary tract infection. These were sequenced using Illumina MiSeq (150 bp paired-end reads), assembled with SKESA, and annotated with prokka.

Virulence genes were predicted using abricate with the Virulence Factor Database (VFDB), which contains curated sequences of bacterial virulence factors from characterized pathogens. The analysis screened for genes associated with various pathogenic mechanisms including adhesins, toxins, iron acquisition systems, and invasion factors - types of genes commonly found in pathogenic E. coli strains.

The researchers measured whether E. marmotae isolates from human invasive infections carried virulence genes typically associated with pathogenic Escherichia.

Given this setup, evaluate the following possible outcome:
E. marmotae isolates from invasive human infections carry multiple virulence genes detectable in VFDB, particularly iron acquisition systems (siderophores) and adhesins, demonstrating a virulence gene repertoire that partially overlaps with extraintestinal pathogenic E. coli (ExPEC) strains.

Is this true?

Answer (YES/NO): YES